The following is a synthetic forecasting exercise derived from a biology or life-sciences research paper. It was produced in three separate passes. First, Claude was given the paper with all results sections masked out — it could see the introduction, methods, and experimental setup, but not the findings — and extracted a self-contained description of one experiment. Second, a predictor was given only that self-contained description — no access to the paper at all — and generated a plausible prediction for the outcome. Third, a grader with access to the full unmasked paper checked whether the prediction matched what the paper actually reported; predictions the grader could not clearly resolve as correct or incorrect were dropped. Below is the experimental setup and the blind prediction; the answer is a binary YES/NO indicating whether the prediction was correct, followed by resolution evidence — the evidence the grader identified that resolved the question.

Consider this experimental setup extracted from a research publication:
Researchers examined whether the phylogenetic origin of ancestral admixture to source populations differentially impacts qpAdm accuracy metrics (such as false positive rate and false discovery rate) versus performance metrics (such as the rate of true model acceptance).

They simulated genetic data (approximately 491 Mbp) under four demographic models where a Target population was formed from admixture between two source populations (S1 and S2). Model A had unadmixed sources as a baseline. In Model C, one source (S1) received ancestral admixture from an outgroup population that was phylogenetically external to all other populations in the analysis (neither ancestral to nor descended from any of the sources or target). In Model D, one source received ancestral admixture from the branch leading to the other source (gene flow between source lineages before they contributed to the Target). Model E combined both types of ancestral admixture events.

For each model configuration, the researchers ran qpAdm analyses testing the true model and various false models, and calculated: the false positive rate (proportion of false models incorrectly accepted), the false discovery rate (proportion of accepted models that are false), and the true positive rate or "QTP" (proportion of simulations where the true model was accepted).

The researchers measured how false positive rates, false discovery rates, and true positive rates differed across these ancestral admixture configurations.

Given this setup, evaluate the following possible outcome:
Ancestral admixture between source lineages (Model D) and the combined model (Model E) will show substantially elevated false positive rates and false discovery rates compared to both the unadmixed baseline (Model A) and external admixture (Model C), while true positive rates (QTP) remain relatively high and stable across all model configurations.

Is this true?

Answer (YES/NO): NO